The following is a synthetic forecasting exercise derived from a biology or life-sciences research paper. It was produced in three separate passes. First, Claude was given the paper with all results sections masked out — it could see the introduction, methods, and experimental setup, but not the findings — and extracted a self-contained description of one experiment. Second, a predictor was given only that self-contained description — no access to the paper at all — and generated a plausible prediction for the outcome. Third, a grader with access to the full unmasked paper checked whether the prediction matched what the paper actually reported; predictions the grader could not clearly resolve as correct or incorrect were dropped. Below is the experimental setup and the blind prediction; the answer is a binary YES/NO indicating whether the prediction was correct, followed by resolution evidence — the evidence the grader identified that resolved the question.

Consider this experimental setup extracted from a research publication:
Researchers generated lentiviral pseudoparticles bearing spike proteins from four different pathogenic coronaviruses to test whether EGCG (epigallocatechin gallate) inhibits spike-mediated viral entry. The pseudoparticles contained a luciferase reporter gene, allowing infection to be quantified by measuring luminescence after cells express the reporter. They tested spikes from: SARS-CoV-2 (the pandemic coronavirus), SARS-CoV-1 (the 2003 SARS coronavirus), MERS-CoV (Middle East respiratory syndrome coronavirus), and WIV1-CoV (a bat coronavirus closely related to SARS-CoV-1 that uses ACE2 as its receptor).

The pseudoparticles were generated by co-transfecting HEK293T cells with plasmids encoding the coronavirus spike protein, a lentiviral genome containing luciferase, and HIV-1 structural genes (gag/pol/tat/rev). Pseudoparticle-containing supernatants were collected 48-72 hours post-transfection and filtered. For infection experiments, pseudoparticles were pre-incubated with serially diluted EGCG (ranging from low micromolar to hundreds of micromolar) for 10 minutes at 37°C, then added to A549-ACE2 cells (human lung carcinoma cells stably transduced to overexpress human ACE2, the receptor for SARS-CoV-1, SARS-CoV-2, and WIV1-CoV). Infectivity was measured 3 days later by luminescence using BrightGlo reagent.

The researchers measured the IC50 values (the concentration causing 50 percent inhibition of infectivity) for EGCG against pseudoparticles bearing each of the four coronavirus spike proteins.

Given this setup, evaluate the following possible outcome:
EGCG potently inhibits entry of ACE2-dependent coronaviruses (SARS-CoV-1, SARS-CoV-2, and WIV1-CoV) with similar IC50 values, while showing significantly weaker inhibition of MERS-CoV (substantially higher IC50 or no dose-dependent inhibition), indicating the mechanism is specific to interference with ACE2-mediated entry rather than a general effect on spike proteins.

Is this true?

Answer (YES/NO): NO